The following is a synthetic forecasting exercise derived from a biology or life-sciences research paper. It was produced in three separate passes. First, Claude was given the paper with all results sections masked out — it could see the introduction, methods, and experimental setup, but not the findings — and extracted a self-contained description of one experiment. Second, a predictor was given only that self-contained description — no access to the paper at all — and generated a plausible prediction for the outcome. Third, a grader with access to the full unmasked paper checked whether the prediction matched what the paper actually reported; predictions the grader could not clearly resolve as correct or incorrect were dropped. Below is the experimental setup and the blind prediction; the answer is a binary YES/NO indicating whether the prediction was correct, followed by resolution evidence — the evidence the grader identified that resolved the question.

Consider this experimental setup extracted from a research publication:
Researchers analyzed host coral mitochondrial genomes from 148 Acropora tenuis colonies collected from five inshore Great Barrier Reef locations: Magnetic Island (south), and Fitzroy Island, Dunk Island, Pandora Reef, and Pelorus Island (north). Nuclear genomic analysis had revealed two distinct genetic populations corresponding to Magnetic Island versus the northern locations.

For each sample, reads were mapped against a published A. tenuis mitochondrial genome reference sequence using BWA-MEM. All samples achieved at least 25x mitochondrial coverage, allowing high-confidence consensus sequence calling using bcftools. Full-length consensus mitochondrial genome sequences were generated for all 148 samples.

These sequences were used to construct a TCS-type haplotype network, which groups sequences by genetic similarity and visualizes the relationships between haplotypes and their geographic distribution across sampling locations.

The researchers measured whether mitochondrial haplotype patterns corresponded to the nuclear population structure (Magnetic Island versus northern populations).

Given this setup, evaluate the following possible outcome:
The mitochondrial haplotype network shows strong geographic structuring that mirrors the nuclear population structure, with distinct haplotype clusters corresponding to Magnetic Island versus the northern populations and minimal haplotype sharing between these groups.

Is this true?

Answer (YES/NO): NO